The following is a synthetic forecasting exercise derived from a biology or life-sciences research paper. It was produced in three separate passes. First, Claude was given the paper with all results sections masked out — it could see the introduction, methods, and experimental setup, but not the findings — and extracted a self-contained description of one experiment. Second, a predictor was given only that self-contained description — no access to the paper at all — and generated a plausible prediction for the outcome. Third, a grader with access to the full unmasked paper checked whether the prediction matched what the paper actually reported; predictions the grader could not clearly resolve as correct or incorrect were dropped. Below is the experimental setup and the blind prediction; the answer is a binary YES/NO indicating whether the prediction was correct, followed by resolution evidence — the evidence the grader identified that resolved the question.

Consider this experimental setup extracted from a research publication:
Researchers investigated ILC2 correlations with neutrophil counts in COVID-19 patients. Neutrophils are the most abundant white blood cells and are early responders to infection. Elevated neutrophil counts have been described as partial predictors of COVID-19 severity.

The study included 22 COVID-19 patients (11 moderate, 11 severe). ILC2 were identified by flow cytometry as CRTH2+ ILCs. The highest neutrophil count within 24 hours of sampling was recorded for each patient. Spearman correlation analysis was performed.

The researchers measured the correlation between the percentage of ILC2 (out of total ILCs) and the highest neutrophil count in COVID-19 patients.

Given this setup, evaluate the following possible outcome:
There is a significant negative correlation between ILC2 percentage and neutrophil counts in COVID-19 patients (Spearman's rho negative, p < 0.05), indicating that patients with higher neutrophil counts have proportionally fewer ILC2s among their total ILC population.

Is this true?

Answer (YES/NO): YES